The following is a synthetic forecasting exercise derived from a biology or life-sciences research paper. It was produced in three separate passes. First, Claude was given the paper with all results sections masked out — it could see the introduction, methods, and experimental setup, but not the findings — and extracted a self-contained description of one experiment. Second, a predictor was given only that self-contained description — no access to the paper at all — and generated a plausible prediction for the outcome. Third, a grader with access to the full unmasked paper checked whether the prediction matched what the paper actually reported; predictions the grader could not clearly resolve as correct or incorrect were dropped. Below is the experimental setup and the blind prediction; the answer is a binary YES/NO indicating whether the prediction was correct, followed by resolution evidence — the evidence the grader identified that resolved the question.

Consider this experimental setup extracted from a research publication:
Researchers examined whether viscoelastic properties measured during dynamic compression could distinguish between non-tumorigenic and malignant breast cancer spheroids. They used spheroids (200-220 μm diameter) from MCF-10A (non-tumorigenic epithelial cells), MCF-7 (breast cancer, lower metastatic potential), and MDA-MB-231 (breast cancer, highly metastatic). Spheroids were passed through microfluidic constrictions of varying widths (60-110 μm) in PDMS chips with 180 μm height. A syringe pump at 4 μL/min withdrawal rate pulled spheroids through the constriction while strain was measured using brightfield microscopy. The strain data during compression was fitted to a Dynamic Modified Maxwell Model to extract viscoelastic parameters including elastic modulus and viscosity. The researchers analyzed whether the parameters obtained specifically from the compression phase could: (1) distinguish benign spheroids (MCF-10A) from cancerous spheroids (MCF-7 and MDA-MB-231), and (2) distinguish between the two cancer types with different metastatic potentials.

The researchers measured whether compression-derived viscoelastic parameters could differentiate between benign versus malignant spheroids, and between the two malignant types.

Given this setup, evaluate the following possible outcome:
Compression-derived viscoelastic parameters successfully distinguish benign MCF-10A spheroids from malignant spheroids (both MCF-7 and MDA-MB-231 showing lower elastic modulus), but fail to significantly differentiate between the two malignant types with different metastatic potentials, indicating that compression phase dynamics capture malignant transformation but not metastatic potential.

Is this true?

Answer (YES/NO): YES